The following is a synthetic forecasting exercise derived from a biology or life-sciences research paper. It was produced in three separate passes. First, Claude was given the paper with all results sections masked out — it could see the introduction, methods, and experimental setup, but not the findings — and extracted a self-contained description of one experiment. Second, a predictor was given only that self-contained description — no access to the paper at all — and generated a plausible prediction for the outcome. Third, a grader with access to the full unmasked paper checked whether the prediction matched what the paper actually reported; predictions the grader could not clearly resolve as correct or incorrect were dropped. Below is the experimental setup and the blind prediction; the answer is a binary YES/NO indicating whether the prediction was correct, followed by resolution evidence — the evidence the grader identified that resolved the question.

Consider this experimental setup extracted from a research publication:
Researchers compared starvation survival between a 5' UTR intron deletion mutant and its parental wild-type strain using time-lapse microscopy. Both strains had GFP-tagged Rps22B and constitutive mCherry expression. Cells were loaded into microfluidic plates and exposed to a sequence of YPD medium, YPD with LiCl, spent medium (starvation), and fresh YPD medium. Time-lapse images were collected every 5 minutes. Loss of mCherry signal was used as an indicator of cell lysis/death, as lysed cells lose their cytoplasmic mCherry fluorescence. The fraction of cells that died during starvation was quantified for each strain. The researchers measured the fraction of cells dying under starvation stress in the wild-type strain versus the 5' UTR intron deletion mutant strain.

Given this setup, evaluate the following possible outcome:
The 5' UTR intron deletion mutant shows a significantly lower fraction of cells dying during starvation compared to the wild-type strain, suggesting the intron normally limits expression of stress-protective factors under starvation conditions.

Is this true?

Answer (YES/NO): NO